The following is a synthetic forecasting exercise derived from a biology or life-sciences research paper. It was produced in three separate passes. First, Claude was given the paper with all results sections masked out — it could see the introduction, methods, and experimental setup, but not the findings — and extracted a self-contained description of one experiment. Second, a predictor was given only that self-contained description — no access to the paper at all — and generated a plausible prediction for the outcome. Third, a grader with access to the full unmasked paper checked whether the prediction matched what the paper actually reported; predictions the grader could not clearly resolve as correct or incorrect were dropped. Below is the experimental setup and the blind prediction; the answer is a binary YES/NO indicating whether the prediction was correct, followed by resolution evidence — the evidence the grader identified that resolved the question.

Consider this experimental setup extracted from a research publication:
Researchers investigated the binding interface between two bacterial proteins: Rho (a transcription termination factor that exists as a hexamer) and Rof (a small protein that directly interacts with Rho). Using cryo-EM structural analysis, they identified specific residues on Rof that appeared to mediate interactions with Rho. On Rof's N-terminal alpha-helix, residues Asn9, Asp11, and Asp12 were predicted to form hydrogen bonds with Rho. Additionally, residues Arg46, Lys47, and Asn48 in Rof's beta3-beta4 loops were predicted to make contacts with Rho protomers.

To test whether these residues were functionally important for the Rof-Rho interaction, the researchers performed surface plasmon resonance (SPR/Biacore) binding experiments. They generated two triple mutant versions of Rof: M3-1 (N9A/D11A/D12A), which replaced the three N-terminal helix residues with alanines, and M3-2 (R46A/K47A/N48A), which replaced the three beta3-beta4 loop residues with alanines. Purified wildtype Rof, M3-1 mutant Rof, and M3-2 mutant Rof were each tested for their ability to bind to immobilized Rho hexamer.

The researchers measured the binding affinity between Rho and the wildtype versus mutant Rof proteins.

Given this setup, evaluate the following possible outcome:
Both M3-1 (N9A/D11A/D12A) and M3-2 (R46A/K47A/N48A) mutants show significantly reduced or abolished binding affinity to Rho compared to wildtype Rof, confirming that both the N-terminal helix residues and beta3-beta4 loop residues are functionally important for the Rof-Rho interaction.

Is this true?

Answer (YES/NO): YES